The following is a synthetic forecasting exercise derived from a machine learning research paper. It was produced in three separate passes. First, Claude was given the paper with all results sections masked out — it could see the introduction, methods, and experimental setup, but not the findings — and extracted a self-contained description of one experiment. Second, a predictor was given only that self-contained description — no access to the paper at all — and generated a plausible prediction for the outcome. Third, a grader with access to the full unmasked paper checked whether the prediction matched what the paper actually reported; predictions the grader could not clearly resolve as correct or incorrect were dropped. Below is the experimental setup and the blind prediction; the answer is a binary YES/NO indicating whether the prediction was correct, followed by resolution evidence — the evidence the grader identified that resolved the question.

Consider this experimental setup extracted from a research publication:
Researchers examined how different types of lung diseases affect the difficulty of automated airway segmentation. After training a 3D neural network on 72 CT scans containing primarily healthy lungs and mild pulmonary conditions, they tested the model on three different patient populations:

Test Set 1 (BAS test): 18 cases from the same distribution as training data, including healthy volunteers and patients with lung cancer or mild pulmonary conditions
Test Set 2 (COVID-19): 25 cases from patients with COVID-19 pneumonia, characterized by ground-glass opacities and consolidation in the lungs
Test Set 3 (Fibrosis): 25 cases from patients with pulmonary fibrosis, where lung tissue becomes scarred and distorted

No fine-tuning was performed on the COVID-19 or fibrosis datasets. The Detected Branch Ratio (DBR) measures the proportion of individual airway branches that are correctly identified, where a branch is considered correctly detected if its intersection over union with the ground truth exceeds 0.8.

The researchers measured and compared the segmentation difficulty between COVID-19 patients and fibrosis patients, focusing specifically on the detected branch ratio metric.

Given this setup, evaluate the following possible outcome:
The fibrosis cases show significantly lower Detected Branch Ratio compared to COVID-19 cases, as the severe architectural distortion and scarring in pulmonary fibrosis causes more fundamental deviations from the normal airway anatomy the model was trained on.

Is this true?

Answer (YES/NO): YES